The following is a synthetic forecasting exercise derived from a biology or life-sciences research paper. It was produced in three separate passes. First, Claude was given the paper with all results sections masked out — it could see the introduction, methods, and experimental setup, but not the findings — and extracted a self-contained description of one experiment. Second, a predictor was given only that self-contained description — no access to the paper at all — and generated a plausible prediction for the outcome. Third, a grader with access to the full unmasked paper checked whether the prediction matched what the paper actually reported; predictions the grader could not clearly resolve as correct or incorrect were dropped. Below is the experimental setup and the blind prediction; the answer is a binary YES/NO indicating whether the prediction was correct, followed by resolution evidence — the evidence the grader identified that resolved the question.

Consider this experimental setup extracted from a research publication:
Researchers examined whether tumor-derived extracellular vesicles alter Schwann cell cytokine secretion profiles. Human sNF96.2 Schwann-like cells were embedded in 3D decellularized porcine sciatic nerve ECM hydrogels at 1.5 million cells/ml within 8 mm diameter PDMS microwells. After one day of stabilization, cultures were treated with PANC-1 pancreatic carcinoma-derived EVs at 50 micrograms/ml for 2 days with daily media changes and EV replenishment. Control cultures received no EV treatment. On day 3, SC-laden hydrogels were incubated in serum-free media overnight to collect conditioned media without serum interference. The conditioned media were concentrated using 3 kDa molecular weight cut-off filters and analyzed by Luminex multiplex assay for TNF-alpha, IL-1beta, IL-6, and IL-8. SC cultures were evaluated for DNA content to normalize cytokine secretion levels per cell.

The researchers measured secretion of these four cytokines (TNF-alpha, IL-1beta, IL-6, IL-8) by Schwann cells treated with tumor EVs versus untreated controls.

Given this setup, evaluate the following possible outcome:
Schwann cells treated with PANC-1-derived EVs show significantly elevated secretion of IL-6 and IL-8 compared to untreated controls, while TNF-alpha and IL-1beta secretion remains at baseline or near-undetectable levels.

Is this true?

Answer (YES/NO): NO